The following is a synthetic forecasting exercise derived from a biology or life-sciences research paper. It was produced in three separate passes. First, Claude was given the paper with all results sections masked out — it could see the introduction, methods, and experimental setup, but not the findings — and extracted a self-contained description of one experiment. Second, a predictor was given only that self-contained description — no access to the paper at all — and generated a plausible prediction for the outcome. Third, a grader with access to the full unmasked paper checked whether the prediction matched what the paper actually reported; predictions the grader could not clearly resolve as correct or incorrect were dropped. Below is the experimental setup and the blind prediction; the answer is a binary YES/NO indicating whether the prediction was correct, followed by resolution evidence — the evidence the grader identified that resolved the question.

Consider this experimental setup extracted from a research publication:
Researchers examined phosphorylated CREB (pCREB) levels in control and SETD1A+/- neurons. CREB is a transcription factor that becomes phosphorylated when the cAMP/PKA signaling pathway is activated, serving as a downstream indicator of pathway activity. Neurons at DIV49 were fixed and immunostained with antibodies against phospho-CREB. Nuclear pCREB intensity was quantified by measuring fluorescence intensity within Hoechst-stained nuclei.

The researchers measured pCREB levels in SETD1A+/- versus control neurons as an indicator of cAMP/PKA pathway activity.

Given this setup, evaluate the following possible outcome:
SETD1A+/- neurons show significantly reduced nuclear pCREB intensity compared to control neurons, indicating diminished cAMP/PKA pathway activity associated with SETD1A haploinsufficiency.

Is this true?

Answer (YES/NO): NO